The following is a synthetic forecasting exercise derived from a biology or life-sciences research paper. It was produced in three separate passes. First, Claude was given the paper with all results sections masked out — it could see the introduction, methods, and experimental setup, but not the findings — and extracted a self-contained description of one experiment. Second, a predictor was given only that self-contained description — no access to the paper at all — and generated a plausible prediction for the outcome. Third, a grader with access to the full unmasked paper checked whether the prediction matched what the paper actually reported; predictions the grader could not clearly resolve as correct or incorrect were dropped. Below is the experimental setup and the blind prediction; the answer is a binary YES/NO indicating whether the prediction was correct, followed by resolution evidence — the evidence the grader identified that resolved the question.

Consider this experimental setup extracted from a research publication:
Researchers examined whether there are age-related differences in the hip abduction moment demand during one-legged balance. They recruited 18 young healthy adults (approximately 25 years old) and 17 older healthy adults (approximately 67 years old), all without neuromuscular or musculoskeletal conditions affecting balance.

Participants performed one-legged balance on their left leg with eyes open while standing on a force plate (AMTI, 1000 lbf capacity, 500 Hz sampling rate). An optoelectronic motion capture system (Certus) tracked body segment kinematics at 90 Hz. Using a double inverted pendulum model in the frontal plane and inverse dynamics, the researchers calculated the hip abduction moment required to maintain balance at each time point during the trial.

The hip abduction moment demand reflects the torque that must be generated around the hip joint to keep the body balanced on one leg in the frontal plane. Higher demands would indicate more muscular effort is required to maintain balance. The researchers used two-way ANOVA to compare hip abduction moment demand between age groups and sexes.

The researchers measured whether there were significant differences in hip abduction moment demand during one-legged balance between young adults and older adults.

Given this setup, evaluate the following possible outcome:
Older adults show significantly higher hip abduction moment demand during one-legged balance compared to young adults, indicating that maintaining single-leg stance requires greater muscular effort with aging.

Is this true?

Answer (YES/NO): NO